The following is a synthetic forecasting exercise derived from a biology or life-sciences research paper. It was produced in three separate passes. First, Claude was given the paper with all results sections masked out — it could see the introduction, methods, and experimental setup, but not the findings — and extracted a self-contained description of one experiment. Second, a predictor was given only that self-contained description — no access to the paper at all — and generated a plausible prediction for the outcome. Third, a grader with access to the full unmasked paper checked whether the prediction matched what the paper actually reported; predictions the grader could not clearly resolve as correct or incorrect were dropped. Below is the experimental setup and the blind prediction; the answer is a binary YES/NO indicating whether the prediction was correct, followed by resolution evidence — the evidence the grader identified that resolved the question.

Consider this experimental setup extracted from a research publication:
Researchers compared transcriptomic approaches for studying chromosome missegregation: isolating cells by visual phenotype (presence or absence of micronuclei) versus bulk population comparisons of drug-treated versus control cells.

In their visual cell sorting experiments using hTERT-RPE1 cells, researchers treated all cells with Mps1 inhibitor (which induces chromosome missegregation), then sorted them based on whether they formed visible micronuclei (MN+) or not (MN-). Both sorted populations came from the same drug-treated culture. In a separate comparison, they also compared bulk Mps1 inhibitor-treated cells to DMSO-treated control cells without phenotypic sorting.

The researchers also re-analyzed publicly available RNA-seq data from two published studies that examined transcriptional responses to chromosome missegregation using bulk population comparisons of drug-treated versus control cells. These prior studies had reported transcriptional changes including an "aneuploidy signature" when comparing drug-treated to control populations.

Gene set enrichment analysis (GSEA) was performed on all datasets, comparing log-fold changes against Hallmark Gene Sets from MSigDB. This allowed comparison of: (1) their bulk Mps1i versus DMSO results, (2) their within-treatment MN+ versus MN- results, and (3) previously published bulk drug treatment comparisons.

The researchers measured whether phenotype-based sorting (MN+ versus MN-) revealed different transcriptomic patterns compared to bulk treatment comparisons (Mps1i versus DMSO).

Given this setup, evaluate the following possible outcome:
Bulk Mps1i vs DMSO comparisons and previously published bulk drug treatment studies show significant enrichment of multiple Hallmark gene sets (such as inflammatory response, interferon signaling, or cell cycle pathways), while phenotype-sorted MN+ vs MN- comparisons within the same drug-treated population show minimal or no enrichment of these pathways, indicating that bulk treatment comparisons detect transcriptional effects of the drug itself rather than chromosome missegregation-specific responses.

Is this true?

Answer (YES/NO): NO